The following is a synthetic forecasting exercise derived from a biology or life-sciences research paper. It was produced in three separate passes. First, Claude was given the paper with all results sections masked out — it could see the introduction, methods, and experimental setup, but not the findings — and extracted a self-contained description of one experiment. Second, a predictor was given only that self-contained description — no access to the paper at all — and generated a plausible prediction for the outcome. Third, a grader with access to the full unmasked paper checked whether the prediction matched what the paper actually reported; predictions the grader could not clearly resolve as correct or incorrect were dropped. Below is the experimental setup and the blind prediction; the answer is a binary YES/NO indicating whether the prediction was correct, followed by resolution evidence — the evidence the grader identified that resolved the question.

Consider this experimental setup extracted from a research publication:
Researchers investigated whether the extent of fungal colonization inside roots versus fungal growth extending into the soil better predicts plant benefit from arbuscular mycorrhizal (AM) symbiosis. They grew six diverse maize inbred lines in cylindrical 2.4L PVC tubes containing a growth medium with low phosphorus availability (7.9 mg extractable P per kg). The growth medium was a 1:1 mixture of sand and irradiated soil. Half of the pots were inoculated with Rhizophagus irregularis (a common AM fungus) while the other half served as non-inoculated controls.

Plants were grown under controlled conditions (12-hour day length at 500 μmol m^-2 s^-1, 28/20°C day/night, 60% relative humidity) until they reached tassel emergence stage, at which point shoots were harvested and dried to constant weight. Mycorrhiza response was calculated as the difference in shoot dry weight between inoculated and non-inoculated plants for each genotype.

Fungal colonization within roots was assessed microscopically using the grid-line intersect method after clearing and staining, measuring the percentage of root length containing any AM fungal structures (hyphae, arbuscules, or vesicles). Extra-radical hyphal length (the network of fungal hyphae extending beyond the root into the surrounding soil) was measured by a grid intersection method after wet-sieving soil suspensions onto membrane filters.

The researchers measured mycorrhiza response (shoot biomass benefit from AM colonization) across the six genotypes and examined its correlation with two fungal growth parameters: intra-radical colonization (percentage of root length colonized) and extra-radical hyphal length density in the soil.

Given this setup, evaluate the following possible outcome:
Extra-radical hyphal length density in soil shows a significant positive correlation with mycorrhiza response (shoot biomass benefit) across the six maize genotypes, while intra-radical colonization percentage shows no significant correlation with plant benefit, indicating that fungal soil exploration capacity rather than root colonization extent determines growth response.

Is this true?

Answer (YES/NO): YES